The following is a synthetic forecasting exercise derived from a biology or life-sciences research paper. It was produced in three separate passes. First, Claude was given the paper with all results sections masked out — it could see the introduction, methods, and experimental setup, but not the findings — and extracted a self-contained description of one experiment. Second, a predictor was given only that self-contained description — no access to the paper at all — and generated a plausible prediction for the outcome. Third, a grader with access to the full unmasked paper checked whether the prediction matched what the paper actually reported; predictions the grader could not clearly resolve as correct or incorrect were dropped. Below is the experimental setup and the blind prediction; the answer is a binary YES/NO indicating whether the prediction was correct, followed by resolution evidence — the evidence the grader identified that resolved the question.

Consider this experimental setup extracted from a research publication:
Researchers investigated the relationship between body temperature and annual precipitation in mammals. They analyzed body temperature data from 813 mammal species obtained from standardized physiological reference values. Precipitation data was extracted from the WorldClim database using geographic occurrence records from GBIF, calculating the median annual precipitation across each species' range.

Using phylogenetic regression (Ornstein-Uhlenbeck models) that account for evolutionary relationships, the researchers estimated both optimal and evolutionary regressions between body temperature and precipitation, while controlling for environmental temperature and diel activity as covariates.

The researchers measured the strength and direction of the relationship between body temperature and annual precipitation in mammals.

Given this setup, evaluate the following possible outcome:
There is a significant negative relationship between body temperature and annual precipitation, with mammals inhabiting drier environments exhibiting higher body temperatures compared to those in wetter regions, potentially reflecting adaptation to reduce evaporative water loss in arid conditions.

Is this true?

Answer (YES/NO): NO